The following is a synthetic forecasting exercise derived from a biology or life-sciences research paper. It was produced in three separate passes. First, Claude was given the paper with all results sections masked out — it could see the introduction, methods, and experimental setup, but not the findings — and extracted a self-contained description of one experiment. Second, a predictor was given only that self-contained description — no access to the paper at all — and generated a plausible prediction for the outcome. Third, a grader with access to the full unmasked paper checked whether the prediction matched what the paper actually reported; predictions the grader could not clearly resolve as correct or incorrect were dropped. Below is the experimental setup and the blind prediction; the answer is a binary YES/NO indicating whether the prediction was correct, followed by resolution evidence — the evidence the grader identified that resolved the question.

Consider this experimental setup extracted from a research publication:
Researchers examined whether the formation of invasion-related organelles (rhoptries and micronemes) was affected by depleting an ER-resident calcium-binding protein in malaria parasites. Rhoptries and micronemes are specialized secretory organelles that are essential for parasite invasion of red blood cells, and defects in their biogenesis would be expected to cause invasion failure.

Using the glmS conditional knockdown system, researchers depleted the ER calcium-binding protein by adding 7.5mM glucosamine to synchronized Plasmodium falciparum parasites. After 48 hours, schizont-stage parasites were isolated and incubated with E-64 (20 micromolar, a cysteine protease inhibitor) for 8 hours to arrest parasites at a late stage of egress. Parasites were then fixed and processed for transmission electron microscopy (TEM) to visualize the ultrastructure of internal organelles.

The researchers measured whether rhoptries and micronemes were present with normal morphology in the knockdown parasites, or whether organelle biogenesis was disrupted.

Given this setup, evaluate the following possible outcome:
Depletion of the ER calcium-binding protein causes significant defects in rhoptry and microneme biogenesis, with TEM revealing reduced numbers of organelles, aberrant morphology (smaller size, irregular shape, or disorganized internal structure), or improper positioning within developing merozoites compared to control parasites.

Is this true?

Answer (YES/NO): NO